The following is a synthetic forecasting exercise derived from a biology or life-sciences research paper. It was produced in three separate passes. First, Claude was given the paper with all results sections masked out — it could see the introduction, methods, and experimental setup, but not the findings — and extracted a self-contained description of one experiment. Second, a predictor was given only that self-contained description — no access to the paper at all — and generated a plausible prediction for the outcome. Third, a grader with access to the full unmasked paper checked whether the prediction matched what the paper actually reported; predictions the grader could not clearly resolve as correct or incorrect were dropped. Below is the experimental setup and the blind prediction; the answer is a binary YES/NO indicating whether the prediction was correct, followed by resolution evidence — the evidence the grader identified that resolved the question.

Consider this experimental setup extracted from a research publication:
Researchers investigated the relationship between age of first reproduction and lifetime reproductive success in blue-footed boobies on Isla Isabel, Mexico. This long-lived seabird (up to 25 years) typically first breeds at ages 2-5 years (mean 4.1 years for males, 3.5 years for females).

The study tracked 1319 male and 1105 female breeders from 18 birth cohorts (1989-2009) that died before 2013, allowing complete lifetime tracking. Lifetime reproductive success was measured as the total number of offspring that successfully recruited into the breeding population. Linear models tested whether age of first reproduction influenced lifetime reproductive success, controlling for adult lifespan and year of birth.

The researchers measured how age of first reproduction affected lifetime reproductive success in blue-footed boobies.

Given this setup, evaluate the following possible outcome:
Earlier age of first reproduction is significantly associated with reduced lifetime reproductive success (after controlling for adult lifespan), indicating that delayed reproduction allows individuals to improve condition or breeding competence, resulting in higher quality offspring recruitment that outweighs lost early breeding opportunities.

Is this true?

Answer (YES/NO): NO